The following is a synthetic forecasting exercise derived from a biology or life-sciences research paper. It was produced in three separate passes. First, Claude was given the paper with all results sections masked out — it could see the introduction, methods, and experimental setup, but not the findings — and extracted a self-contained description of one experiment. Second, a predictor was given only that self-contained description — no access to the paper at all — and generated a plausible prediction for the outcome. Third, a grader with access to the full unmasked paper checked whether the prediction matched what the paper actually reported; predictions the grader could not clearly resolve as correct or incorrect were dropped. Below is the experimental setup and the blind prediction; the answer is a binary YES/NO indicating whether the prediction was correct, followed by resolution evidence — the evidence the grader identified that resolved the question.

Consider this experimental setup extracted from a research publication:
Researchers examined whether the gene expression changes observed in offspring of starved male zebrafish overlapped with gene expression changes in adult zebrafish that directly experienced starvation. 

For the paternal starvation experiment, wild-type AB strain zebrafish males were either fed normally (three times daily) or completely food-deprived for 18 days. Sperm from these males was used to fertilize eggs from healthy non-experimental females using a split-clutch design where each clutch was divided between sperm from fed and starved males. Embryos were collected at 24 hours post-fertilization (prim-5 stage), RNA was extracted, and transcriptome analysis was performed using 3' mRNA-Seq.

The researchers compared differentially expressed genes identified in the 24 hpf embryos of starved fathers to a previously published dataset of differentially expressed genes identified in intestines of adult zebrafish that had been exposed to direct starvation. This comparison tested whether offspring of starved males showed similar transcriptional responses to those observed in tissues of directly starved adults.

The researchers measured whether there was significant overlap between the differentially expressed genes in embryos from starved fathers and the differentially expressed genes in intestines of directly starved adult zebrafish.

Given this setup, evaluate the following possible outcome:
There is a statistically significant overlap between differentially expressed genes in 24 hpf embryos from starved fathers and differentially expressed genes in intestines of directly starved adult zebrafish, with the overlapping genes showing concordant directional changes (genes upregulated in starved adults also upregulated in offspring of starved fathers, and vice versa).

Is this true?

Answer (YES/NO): YES